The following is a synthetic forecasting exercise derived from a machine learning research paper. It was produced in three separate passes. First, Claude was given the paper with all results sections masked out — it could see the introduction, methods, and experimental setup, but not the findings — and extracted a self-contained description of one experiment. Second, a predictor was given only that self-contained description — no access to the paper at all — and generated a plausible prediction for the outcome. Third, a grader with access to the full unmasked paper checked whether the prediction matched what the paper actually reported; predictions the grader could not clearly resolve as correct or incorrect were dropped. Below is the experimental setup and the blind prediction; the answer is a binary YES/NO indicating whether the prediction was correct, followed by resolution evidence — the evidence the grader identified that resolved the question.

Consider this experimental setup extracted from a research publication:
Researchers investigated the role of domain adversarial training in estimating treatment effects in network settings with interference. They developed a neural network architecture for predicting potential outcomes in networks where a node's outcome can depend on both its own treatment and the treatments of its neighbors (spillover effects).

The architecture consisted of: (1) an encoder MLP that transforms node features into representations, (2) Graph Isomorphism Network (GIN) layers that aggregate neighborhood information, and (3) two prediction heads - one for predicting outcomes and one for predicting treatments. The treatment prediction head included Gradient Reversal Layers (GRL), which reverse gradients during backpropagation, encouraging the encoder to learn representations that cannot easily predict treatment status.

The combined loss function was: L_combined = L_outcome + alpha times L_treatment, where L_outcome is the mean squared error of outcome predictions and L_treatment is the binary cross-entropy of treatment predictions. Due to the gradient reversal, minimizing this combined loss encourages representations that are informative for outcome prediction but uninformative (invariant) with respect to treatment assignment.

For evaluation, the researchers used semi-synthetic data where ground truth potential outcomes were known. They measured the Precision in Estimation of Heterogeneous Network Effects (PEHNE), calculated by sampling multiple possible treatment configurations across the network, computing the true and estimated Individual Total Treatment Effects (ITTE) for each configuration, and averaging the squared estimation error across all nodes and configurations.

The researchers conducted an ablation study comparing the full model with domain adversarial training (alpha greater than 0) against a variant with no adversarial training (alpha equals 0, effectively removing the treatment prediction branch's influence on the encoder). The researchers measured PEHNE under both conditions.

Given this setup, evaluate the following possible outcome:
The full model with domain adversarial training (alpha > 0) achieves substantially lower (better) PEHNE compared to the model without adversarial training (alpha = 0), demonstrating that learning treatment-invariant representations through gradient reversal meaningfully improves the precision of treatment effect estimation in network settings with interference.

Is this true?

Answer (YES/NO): NO